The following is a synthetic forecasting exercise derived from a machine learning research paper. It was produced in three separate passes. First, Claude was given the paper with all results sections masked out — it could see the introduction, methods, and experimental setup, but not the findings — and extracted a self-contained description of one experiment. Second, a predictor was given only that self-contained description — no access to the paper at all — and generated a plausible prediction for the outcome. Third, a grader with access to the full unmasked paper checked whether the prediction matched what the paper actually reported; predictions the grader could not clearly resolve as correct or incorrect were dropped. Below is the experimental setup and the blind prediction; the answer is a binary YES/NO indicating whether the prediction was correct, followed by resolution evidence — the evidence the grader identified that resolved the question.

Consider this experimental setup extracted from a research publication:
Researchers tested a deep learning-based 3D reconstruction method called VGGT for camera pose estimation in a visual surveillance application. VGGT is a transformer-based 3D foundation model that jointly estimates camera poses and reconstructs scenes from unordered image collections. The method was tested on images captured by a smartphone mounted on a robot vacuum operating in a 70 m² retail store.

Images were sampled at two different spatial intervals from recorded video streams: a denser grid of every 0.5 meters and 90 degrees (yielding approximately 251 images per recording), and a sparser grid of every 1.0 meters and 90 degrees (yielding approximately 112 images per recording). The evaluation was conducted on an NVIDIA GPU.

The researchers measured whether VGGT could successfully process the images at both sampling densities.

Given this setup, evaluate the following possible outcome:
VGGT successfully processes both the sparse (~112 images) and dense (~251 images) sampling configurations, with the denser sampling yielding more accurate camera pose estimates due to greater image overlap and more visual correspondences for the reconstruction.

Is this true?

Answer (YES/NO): NO